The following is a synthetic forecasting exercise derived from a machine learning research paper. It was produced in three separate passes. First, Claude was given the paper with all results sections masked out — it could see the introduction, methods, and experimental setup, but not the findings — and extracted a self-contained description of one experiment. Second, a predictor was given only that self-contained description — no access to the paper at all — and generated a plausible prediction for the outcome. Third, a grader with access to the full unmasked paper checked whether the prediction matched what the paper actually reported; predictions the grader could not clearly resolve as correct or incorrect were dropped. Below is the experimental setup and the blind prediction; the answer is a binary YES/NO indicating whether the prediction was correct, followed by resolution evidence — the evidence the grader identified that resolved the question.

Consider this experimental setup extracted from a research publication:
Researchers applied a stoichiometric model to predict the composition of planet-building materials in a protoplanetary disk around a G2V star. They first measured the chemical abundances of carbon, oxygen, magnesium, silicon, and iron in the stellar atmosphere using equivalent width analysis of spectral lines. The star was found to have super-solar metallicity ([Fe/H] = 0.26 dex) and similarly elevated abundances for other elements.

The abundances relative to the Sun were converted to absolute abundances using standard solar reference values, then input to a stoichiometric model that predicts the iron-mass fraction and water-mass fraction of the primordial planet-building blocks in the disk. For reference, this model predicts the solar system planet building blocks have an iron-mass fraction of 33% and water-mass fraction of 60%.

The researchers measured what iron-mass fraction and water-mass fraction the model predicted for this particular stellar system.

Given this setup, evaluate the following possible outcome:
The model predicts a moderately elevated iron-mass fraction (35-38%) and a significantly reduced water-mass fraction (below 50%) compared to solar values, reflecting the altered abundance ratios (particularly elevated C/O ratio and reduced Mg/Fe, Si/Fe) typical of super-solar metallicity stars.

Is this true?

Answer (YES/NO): NO